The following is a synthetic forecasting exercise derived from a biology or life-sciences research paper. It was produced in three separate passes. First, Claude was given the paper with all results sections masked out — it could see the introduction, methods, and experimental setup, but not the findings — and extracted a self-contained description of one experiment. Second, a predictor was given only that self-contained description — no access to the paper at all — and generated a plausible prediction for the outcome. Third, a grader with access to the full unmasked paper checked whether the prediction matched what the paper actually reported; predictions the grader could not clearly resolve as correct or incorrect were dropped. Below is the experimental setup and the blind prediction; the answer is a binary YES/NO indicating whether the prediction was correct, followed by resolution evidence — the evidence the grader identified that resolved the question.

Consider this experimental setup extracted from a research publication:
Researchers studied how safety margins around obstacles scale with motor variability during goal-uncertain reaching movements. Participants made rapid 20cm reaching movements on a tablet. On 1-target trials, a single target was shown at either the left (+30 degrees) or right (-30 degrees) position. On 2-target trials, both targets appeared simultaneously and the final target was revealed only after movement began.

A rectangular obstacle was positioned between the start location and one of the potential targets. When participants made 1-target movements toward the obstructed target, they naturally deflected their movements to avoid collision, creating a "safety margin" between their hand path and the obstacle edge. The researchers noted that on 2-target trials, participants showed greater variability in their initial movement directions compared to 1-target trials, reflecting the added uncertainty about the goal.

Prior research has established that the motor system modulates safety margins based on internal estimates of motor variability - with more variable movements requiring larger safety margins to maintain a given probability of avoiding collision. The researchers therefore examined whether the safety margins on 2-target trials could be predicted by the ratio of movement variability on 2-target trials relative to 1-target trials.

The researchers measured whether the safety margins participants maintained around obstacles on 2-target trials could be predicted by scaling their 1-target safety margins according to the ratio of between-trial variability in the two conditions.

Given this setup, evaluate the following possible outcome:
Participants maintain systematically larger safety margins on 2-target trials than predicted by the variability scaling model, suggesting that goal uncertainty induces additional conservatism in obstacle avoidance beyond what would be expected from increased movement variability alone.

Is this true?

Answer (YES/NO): NO